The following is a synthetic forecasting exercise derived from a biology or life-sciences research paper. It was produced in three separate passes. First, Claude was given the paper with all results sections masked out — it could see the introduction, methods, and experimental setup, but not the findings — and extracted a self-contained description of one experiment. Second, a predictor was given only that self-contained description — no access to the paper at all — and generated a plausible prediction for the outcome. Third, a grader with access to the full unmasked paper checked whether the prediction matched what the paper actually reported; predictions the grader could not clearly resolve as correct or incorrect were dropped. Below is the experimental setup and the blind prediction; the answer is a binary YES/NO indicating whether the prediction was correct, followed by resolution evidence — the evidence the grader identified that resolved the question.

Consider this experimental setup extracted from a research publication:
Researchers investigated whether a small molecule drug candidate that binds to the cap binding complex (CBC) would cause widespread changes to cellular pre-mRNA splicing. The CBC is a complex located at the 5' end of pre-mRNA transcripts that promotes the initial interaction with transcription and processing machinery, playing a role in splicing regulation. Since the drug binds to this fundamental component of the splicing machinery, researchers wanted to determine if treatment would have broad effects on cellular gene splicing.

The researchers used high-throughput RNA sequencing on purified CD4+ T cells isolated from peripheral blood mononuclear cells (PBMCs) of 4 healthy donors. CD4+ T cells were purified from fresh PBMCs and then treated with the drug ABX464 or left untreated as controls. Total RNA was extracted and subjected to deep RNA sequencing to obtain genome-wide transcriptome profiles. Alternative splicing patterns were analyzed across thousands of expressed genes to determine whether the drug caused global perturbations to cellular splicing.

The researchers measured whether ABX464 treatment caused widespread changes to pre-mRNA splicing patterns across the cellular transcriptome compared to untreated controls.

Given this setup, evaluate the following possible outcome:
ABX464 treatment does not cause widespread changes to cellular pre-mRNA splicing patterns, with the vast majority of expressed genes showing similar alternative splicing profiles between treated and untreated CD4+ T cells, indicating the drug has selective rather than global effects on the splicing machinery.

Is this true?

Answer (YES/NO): YES